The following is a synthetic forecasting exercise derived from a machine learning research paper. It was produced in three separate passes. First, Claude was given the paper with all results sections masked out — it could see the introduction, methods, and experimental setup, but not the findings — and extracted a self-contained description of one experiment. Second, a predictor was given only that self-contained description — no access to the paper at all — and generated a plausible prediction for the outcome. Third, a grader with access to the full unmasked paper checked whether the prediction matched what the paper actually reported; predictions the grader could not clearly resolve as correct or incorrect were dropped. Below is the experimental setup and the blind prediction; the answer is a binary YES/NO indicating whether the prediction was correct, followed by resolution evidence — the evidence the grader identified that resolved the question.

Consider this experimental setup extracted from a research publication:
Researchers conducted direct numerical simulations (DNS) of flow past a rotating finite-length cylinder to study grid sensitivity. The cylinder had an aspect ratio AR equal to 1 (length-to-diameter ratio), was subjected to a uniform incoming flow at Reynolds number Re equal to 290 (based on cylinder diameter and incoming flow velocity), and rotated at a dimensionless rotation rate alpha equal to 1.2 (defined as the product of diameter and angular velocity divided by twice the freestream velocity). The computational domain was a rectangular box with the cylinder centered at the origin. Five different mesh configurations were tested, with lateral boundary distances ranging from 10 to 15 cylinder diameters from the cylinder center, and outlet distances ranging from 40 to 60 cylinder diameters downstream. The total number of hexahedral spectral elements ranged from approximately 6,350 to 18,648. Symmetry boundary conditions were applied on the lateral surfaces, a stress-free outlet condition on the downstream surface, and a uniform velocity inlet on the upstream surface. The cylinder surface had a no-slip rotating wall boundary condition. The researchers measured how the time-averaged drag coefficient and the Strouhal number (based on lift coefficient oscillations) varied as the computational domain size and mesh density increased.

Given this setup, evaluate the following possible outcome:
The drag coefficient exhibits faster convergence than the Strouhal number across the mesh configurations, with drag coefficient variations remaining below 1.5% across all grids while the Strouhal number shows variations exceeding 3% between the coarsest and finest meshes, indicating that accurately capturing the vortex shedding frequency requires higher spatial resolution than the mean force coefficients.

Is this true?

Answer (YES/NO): NO